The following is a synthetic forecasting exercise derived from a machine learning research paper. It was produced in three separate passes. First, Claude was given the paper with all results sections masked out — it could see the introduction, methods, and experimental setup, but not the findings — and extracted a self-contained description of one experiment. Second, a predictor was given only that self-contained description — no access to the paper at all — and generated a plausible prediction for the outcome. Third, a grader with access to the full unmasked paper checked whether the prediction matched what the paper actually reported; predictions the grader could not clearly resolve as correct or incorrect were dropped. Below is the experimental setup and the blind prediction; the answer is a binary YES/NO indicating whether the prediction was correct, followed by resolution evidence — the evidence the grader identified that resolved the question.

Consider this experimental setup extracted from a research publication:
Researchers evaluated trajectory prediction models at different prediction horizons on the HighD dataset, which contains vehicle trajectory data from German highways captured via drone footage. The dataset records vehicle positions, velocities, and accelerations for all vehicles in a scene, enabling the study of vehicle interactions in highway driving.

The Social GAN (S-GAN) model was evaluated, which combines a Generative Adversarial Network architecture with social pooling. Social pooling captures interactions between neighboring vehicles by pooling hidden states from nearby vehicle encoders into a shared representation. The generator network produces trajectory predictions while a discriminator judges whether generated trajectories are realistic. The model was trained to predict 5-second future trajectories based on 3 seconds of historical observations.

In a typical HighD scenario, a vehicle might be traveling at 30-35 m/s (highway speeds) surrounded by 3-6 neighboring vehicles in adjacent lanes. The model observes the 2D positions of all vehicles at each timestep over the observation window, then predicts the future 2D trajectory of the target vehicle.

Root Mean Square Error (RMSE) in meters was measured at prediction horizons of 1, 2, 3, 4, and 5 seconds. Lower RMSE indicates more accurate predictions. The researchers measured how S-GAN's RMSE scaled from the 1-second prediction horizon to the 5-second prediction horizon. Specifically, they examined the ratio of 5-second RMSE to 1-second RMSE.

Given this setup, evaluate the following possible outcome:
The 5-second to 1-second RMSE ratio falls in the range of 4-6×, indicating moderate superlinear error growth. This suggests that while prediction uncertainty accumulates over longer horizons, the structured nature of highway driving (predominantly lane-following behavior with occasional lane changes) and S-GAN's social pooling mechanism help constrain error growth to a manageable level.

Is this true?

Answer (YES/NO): NO